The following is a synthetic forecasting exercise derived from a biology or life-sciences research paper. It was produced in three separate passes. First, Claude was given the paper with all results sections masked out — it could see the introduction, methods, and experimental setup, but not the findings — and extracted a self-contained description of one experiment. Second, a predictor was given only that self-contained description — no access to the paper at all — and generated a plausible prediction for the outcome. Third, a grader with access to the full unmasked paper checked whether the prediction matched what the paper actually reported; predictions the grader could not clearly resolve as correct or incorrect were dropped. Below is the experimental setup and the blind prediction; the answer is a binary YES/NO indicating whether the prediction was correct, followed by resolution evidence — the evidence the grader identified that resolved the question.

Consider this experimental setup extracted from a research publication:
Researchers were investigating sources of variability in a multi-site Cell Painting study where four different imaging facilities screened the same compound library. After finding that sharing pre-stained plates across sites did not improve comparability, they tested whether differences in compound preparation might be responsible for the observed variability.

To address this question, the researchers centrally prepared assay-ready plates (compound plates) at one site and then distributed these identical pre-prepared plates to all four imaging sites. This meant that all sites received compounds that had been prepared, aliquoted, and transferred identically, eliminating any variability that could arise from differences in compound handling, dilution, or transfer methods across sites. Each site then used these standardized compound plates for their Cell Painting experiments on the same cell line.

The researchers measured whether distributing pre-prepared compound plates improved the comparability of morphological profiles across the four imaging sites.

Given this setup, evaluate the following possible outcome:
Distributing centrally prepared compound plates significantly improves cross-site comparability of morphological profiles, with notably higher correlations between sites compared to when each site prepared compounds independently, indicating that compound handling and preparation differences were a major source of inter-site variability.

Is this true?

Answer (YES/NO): NO